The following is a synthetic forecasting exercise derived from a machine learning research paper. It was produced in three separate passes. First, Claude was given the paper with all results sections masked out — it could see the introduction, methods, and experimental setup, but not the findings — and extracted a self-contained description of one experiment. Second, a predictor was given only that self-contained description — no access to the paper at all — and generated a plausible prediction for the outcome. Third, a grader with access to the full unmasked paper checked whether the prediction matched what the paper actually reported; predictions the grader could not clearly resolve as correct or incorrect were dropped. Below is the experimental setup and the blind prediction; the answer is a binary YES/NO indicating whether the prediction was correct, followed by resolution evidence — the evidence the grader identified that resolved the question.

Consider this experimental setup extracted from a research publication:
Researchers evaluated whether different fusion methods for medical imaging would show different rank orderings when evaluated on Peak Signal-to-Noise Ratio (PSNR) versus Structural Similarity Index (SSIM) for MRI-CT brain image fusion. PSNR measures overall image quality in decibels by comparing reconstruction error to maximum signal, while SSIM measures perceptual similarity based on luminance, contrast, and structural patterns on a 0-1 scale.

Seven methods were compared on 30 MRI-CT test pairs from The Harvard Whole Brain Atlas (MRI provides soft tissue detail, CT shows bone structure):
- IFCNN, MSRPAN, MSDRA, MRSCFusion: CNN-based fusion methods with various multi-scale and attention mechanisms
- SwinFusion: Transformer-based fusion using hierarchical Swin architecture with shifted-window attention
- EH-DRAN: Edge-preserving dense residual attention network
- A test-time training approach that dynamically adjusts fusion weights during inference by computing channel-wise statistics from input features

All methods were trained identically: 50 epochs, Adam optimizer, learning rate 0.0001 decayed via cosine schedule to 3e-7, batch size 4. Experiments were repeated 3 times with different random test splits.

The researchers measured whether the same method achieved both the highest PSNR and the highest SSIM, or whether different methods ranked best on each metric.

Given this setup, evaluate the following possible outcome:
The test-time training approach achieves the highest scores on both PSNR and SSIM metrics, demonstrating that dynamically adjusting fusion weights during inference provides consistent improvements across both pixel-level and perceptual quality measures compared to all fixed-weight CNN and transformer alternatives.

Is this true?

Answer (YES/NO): NO